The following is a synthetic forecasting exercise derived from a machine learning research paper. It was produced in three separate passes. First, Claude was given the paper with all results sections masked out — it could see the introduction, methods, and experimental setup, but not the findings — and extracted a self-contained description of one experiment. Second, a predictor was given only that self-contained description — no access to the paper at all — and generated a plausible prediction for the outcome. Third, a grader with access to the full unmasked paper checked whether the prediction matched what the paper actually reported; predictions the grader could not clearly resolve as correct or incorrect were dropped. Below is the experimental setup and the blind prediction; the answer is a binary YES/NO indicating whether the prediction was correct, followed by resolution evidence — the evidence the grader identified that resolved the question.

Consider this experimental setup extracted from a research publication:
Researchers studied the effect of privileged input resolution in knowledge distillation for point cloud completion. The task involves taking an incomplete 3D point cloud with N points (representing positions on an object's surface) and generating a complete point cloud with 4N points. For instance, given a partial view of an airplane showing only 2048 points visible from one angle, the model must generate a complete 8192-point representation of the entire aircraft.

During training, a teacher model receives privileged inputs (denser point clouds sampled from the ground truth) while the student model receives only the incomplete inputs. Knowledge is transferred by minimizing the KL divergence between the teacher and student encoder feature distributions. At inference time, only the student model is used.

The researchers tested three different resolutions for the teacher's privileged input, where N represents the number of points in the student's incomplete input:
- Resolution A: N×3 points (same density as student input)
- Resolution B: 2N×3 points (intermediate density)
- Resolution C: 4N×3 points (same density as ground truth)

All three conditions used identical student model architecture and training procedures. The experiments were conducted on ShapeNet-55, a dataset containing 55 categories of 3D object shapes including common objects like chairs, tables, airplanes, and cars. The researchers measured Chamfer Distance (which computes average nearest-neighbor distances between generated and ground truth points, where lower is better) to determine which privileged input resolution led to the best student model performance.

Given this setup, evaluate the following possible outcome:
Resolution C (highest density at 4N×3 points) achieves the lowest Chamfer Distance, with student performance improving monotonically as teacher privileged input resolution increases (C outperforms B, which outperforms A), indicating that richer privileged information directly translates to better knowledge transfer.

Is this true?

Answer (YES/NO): NO